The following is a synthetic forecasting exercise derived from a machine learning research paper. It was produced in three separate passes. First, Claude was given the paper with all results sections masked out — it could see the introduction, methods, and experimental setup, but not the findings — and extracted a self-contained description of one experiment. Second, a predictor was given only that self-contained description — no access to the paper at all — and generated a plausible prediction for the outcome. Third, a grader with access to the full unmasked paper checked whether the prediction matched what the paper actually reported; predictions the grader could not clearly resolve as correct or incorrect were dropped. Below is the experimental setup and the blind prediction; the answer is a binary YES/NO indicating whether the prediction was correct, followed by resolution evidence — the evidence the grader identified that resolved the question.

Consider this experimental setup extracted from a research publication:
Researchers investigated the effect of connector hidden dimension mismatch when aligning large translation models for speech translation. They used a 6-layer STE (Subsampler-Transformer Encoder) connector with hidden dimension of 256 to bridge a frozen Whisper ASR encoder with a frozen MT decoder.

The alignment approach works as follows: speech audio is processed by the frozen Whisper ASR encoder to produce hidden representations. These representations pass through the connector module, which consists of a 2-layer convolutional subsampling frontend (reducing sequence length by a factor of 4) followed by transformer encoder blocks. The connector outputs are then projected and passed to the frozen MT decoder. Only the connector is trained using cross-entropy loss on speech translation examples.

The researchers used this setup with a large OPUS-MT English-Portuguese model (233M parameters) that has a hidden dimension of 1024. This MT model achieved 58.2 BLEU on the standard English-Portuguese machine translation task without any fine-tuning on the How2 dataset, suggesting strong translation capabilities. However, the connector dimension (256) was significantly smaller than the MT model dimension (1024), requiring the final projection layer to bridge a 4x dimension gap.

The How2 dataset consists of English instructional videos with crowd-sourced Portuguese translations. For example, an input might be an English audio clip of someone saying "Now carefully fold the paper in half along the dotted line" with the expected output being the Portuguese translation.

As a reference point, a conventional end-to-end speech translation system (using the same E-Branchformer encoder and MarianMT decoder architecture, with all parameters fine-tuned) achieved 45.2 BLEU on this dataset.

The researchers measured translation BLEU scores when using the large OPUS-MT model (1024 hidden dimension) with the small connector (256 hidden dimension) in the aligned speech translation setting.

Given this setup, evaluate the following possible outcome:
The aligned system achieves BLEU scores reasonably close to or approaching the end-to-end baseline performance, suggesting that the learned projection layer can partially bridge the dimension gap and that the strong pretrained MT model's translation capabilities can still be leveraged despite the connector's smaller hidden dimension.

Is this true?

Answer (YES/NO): NO